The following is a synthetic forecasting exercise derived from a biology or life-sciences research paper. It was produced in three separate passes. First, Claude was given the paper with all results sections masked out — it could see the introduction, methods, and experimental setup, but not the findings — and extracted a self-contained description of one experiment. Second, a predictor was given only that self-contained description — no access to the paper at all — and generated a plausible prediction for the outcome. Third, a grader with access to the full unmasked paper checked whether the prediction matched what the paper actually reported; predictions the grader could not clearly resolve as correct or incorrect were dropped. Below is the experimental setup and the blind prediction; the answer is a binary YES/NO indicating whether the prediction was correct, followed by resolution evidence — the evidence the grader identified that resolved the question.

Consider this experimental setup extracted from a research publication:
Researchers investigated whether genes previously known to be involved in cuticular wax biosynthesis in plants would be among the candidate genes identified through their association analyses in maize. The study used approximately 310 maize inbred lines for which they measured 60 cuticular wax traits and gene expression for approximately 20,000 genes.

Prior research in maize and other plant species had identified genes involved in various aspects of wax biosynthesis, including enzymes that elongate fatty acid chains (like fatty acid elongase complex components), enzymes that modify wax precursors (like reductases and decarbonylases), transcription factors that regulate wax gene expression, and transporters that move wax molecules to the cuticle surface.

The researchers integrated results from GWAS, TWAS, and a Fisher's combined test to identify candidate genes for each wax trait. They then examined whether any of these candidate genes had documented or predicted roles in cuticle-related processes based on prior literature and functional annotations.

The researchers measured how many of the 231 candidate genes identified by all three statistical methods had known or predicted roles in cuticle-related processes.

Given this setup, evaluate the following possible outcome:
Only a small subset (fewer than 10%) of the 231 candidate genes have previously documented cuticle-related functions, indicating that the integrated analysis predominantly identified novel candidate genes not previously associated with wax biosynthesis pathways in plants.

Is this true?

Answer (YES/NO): YES